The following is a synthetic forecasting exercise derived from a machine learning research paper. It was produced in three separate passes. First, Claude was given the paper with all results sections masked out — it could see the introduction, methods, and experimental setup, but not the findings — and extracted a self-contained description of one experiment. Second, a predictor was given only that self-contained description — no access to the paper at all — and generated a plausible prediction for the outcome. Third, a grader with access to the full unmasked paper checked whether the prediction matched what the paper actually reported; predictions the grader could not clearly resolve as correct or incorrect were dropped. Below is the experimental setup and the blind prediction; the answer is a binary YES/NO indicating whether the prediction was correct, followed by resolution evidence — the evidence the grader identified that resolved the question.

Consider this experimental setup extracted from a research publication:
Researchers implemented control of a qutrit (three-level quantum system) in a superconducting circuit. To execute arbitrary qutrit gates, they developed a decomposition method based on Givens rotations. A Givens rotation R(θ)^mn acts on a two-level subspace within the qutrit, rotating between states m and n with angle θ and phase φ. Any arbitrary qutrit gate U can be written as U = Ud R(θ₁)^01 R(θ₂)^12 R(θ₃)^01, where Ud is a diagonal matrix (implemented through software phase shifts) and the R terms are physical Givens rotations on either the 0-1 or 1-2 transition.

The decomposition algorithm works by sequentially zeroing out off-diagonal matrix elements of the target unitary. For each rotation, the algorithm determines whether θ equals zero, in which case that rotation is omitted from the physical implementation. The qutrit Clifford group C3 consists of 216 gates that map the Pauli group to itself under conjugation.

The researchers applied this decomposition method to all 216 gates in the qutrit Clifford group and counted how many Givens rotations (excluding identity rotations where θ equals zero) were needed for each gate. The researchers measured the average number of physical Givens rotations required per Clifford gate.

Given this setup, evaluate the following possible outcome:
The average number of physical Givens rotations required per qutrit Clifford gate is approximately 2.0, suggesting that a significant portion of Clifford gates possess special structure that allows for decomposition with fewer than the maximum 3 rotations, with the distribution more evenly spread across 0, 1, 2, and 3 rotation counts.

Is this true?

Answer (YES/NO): NO